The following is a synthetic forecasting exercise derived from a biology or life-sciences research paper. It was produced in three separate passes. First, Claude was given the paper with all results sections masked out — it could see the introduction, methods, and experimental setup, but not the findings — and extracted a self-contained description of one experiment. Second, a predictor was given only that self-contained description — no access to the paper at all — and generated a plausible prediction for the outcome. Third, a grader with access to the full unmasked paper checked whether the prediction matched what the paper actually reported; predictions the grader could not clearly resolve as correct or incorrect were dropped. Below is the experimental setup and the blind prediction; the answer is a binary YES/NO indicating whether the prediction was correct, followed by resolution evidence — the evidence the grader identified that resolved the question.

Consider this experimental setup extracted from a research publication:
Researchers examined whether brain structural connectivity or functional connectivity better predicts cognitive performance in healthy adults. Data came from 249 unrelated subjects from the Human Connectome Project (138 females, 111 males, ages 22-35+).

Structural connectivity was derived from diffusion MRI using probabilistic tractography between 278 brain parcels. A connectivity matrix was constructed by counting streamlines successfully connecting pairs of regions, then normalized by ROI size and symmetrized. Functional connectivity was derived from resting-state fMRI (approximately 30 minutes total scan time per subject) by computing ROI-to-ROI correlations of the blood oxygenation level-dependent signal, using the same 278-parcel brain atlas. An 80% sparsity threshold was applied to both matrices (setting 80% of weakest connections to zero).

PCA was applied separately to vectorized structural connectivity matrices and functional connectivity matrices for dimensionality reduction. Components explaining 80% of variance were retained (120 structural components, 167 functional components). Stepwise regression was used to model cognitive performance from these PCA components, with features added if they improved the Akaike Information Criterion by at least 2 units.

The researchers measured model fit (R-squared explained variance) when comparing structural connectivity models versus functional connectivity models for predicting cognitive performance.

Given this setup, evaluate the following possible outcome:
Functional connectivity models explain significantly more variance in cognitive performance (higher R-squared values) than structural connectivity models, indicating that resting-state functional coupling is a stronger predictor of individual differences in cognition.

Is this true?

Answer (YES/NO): YES